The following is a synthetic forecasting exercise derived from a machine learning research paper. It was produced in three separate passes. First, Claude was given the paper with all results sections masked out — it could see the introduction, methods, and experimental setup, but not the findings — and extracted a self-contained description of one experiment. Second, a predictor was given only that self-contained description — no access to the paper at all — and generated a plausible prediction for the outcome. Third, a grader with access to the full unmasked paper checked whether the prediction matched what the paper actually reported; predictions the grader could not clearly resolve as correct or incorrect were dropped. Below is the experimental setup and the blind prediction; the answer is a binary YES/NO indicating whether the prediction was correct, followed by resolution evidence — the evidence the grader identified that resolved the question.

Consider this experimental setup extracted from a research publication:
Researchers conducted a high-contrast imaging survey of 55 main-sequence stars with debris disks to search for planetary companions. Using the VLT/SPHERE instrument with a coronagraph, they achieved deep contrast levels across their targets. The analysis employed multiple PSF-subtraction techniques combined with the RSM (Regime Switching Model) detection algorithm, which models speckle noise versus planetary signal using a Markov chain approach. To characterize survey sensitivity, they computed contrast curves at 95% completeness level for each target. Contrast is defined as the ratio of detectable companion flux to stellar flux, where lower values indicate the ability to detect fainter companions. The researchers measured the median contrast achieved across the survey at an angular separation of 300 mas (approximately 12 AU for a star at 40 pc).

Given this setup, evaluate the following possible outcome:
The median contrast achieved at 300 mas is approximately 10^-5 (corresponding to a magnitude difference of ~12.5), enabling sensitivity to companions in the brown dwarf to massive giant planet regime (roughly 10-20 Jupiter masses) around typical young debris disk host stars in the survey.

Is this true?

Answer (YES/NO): YES